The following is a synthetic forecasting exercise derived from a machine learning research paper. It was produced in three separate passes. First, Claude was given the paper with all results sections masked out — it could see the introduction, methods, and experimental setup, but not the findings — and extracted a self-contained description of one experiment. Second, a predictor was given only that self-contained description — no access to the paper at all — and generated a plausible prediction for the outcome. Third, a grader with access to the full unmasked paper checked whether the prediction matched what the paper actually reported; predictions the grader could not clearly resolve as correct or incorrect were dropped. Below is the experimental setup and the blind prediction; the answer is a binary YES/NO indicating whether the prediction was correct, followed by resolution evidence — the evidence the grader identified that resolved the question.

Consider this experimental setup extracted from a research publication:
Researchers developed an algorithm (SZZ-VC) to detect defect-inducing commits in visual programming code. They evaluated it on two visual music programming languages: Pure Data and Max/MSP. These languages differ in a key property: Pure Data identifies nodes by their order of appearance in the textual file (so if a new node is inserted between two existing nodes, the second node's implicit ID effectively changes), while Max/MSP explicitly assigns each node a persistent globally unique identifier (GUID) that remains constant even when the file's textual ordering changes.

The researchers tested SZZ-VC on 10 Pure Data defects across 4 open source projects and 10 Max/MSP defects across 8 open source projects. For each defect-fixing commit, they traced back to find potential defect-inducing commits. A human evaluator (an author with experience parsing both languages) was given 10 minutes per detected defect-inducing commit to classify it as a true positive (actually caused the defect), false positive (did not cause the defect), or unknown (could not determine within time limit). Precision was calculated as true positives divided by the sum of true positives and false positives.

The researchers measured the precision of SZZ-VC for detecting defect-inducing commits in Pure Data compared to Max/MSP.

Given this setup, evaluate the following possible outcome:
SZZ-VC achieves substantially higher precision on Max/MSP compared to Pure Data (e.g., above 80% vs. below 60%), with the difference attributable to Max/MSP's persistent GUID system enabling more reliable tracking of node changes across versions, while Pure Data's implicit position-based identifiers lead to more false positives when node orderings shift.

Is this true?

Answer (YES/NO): YES